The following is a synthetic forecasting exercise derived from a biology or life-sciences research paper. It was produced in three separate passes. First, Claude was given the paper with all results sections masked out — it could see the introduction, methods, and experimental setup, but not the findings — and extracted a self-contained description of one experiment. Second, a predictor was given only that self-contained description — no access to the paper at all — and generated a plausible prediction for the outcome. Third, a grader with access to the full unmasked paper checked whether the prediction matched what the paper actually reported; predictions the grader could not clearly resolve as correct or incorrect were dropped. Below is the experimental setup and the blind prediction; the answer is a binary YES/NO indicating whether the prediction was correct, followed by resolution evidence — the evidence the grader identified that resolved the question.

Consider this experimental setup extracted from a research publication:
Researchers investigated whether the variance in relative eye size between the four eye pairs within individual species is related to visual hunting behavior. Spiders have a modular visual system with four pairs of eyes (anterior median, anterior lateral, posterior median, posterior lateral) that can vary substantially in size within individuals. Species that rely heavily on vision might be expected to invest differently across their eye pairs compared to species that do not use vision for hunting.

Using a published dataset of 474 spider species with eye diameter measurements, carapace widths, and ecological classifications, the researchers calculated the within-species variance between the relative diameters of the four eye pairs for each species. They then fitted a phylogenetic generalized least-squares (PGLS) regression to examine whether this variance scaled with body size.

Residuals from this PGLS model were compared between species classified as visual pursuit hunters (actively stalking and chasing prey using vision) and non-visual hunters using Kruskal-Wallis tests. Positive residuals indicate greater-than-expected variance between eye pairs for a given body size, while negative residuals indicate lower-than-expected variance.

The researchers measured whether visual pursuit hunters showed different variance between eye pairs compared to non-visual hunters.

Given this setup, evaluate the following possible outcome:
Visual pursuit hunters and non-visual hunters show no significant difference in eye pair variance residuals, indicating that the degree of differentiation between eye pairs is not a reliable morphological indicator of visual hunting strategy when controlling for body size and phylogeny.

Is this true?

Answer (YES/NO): NO